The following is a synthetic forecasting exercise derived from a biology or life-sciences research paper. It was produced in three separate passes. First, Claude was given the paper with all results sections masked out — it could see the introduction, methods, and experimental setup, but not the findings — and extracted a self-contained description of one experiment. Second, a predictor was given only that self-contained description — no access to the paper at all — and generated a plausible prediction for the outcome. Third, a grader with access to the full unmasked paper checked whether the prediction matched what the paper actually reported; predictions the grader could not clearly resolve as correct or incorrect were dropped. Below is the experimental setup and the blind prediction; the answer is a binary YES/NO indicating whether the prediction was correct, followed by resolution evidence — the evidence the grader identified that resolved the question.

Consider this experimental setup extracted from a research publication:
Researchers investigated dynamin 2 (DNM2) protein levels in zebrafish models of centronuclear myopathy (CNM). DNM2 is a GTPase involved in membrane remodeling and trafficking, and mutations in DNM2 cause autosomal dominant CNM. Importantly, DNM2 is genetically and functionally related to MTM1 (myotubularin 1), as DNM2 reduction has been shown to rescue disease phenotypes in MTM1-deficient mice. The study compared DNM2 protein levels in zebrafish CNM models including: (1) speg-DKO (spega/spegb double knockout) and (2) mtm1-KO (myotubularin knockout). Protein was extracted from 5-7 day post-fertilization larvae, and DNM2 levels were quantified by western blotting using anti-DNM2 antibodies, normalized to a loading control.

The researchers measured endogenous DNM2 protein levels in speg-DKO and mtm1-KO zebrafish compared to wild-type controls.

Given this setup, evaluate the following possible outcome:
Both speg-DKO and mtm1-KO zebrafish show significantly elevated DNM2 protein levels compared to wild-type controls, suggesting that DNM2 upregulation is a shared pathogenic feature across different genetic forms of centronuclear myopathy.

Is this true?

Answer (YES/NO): YES